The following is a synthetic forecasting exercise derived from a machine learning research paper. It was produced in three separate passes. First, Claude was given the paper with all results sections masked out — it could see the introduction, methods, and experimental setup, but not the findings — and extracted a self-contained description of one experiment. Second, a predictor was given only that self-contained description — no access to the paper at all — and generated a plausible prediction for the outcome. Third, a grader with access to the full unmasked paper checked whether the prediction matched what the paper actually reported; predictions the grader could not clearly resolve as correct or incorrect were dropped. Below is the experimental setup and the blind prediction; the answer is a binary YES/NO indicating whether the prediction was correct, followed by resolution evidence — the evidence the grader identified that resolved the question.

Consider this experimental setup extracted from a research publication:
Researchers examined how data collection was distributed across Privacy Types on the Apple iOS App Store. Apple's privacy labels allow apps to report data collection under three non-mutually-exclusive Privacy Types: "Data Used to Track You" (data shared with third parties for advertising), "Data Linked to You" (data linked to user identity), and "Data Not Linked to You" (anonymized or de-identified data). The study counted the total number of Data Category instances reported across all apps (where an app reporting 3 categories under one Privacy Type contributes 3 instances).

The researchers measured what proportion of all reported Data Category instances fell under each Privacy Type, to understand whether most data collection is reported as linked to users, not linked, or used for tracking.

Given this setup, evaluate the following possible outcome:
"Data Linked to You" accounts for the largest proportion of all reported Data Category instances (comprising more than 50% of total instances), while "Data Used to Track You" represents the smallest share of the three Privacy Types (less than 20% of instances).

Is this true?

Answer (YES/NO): YES